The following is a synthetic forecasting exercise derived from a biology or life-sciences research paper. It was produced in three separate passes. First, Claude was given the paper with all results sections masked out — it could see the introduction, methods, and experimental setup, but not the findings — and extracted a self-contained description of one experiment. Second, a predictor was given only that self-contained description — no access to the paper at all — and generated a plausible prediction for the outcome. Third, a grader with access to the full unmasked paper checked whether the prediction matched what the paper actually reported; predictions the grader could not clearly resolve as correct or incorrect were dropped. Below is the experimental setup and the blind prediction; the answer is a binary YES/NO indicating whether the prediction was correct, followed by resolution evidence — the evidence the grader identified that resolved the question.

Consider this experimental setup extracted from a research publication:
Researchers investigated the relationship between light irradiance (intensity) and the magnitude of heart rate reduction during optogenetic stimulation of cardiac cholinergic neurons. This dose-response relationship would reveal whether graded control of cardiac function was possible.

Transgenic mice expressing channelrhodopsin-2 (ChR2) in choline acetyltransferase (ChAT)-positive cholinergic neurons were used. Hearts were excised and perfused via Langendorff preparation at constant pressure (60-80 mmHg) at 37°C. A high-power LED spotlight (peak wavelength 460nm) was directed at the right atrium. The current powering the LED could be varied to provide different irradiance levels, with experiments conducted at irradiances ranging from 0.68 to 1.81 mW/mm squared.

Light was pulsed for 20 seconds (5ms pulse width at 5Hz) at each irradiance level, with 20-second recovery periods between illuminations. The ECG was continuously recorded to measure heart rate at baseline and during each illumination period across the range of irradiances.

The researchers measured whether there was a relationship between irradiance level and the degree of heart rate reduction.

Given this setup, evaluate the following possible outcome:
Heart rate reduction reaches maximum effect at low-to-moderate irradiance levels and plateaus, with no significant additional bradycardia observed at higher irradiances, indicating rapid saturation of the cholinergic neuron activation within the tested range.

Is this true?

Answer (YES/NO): YES